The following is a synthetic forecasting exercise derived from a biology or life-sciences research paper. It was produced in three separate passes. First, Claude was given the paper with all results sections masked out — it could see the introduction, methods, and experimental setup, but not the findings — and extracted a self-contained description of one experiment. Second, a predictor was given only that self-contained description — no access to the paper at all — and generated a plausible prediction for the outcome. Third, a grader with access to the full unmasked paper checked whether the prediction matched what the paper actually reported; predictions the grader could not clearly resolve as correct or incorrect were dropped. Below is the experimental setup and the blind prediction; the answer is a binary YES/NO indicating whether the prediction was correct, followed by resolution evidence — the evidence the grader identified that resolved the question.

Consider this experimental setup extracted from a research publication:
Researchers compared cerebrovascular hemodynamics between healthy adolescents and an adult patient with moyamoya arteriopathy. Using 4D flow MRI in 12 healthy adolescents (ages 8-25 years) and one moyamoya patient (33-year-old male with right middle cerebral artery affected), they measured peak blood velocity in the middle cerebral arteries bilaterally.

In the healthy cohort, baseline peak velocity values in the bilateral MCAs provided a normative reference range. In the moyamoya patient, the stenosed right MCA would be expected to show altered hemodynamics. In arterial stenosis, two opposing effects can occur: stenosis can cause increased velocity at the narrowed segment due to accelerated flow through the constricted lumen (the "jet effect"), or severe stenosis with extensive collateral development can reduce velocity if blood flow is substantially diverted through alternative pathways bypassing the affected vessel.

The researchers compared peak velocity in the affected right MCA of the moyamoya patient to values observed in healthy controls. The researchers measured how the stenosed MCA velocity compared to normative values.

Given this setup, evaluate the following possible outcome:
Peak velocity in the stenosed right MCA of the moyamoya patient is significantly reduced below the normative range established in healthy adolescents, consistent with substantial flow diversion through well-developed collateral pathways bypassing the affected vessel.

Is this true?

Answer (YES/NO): YES